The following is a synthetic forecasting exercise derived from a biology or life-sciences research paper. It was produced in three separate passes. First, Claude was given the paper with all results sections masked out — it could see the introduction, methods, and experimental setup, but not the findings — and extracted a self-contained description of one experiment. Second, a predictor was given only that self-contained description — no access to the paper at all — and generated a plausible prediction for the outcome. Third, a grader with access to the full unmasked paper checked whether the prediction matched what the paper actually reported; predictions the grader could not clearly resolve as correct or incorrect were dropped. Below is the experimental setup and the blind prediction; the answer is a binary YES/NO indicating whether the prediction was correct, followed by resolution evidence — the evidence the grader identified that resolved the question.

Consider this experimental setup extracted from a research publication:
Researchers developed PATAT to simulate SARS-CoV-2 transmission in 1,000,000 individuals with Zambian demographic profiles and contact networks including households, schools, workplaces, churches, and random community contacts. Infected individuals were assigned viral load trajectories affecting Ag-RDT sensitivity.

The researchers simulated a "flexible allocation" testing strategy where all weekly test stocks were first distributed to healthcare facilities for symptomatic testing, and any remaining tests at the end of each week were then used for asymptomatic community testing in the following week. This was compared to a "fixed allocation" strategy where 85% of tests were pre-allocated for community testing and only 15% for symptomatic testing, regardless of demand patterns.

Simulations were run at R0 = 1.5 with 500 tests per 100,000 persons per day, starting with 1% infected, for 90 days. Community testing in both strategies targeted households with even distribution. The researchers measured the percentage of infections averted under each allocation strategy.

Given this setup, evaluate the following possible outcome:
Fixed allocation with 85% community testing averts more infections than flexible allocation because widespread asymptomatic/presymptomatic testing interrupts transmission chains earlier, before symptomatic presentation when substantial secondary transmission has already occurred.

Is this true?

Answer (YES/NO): NO